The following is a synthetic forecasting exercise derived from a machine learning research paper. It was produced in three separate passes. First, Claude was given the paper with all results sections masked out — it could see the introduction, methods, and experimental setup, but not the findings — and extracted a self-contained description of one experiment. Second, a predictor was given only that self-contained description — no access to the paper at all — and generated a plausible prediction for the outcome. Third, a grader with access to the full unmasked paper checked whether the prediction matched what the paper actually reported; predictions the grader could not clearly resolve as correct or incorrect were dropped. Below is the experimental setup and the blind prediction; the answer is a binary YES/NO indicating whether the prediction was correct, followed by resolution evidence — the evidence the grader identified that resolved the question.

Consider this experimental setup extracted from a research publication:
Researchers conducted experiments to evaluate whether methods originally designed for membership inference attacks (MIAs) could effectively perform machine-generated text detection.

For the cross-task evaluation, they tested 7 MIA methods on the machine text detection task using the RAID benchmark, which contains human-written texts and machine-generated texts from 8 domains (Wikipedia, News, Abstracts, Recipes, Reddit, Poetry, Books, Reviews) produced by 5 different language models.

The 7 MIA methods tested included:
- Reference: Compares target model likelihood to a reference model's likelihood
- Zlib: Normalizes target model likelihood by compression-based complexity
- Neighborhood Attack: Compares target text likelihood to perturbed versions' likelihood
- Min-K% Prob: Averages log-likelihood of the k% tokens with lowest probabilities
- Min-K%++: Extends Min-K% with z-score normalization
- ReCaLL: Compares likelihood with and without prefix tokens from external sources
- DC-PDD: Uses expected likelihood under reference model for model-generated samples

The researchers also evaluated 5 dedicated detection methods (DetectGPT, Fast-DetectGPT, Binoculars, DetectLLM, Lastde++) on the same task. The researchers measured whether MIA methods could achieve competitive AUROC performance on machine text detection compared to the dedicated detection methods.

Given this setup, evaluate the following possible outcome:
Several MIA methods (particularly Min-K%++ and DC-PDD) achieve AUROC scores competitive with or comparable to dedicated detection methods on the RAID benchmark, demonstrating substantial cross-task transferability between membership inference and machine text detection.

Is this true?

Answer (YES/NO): YES